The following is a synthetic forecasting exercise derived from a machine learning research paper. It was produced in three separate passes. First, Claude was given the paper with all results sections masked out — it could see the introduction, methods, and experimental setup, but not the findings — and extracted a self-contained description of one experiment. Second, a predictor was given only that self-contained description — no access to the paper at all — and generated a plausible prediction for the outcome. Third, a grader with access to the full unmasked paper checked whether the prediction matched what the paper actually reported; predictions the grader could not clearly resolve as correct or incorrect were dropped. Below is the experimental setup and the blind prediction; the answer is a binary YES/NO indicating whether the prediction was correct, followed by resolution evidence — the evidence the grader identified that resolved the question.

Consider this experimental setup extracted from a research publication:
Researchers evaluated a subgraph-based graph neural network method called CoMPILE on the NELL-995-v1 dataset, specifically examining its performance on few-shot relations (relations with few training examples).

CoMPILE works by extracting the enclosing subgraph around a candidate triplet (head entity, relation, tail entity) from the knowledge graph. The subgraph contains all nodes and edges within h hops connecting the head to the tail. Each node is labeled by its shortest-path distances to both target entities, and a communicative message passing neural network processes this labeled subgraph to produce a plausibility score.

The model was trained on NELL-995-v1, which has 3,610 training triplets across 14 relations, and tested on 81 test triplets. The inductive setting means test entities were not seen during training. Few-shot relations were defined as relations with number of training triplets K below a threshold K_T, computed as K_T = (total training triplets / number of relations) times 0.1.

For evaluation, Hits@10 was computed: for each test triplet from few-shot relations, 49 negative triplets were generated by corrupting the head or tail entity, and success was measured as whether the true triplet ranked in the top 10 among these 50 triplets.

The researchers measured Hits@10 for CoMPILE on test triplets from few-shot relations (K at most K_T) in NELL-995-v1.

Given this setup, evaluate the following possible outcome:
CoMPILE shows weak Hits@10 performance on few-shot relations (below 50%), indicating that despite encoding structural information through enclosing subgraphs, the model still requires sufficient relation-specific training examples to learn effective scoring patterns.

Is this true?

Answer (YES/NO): YES